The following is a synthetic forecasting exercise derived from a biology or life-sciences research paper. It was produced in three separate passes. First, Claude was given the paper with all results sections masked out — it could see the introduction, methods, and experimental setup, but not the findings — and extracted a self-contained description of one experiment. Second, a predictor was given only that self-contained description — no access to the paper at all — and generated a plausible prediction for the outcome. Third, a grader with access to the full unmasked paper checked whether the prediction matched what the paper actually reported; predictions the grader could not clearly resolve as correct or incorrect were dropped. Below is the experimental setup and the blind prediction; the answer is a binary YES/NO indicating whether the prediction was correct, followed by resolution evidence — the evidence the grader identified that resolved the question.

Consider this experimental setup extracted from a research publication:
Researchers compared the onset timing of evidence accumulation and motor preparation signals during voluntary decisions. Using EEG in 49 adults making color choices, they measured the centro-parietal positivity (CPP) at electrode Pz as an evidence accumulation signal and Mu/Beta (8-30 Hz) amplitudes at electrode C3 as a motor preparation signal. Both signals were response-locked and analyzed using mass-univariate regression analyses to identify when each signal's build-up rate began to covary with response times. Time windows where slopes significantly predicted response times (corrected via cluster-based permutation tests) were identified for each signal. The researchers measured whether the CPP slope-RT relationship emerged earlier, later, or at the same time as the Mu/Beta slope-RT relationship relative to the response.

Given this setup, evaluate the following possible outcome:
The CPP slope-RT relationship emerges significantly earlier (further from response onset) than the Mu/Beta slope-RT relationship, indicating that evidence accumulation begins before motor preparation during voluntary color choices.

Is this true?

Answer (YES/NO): NO